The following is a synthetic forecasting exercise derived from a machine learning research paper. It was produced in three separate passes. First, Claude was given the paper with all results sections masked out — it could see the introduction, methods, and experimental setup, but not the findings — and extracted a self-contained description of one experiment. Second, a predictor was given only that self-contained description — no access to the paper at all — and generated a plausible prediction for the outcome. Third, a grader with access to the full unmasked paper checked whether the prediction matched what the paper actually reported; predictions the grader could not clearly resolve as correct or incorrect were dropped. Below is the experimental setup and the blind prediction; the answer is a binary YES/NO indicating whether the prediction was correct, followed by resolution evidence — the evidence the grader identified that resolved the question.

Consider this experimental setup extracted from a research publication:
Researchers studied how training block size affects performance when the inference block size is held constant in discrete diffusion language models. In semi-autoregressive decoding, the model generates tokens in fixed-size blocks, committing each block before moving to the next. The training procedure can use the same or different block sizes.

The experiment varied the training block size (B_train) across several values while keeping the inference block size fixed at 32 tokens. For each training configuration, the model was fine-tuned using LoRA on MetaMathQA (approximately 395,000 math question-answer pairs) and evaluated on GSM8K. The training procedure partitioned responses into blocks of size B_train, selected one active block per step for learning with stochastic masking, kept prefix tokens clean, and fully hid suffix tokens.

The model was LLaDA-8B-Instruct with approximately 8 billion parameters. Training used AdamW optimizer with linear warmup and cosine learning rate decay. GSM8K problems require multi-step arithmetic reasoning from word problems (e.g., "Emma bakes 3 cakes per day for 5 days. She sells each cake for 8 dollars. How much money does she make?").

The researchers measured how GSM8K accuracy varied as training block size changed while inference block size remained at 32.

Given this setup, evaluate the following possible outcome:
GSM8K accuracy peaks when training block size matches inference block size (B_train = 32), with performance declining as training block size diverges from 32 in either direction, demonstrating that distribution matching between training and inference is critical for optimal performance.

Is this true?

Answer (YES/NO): YES